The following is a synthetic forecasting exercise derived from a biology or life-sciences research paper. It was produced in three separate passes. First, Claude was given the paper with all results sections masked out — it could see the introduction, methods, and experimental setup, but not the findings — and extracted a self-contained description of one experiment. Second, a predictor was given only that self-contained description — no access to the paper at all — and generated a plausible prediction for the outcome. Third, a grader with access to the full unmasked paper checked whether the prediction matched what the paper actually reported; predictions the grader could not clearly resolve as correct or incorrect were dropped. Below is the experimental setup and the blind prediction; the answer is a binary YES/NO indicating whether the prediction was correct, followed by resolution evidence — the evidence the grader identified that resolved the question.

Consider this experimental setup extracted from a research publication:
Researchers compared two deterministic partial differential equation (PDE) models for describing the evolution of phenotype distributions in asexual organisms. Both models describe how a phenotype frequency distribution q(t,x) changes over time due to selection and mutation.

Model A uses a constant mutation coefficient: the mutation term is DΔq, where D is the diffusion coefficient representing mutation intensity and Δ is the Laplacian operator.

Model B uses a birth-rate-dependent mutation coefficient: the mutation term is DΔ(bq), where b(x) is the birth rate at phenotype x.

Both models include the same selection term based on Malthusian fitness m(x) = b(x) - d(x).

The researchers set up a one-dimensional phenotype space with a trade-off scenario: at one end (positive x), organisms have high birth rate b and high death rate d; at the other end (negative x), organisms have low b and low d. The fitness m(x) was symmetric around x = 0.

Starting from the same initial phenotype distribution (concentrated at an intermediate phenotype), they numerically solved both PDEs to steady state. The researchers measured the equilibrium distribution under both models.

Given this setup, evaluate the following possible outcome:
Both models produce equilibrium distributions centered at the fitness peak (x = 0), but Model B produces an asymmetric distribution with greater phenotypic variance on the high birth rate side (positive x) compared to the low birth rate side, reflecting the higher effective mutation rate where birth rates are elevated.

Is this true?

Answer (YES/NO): NO